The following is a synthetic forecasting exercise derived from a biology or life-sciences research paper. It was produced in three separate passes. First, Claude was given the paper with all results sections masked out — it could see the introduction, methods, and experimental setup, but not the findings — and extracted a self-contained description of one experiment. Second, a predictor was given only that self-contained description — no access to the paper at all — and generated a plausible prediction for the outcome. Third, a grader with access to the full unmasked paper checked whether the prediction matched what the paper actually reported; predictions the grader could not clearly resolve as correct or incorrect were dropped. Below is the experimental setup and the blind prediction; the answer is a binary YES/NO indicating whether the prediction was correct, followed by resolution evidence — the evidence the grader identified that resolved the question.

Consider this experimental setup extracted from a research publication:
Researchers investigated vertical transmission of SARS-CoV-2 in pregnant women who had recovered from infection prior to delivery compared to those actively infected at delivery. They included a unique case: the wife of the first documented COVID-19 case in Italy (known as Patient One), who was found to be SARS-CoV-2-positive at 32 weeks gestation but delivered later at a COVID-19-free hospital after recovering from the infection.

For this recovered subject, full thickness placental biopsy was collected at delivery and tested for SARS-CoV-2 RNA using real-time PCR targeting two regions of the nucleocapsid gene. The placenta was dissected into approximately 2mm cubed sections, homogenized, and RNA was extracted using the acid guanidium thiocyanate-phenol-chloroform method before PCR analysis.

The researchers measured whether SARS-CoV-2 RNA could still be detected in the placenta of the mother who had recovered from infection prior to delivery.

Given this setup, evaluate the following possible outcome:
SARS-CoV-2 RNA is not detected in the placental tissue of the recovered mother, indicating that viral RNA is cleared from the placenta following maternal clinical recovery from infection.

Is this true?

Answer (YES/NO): YES